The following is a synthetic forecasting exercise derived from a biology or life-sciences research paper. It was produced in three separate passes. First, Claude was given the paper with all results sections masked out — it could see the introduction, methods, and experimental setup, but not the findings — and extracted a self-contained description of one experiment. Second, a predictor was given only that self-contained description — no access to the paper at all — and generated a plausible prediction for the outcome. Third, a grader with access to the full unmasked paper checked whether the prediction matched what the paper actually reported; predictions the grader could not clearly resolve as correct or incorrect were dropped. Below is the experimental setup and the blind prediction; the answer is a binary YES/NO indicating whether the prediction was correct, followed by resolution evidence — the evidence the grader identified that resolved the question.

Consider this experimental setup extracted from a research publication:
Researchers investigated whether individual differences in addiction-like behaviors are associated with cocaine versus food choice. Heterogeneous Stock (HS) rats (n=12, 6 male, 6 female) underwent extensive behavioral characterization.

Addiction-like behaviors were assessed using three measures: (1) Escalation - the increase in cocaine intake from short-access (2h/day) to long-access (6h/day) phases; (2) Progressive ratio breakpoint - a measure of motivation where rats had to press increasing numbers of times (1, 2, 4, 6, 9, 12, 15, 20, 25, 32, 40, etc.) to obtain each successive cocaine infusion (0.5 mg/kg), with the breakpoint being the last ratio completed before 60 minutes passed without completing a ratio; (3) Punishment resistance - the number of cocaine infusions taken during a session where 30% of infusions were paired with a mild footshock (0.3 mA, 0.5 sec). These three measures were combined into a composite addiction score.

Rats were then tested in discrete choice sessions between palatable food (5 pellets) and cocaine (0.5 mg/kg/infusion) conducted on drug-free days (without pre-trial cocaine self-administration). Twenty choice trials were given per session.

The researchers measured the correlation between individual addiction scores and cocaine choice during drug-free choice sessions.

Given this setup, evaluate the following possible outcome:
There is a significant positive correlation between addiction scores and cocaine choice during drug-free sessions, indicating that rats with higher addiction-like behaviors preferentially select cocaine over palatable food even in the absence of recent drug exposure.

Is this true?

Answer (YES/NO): NO